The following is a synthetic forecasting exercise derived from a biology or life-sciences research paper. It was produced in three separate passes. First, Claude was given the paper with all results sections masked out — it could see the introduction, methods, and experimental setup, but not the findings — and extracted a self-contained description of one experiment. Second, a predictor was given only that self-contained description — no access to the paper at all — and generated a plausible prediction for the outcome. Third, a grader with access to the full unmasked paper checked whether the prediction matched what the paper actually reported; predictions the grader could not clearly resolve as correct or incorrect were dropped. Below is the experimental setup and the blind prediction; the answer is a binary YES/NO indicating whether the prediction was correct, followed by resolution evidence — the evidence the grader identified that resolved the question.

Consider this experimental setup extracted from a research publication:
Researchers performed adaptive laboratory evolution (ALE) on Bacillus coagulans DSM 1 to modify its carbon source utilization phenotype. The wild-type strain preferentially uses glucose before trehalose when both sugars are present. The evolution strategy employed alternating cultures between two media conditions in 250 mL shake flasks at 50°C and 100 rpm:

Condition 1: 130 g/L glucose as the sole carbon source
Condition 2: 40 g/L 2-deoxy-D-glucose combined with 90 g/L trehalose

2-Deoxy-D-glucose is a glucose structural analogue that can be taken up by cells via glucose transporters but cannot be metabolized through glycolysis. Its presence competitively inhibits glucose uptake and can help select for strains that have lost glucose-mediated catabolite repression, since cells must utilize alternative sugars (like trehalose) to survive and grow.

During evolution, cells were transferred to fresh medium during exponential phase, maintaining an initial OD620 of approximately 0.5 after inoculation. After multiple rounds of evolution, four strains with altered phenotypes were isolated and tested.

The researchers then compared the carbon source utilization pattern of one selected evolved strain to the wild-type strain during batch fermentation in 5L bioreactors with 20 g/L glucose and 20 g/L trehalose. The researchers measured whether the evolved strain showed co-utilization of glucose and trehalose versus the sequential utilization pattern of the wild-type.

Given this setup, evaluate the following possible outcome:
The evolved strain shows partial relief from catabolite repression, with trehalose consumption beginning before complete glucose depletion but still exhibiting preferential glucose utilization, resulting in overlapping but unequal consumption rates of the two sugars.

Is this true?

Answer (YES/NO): NO